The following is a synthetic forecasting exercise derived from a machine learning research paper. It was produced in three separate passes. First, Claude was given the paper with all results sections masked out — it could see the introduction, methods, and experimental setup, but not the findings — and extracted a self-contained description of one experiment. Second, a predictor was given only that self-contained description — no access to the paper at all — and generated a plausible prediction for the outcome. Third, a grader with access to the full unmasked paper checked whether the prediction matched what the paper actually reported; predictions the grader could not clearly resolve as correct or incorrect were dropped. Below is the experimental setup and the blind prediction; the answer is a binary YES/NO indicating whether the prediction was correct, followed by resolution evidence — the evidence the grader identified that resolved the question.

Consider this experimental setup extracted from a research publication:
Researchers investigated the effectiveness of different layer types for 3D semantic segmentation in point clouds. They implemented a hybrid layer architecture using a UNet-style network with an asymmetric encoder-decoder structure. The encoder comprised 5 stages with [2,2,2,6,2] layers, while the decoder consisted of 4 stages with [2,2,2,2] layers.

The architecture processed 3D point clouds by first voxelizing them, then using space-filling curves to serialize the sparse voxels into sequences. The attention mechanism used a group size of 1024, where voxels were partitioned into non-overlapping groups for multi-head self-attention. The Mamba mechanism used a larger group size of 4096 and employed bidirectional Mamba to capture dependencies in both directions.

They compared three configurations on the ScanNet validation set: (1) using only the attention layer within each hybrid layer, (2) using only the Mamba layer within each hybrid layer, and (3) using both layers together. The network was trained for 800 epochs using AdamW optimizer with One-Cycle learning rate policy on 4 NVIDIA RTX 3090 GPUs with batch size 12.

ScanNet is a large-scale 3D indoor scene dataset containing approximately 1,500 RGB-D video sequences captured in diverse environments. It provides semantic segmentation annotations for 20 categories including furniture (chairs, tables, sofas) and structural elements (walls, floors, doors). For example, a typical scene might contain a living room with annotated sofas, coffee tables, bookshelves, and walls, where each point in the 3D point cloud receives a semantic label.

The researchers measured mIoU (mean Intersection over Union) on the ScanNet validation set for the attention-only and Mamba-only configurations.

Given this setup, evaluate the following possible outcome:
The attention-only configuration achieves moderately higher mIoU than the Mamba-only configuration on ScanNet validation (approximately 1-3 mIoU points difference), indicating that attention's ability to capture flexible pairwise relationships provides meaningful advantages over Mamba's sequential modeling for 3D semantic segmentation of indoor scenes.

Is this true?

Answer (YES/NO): NO